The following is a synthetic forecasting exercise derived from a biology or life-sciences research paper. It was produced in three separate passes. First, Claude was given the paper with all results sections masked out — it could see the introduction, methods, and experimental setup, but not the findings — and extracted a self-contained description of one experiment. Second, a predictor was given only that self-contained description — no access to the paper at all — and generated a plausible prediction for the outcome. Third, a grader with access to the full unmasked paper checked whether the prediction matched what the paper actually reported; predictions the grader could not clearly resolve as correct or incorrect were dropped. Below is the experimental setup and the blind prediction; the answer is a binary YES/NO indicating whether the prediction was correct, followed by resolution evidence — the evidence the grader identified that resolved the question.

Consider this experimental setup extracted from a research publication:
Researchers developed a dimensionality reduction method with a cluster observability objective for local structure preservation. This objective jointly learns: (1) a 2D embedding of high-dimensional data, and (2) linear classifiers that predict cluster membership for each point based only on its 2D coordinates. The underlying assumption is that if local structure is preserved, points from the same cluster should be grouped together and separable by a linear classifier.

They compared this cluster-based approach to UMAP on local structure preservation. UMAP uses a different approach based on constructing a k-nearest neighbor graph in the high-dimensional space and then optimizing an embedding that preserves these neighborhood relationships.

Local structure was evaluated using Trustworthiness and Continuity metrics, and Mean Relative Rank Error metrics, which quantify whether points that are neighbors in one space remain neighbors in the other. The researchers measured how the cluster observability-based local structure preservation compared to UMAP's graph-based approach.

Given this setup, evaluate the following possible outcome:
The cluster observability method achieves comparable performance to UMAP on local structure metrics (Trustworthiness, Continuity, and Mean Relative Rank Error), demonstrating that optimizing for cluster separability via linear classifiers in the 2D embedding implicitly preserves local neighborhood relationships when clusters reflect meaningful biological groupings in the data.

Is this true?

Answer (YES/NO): NO